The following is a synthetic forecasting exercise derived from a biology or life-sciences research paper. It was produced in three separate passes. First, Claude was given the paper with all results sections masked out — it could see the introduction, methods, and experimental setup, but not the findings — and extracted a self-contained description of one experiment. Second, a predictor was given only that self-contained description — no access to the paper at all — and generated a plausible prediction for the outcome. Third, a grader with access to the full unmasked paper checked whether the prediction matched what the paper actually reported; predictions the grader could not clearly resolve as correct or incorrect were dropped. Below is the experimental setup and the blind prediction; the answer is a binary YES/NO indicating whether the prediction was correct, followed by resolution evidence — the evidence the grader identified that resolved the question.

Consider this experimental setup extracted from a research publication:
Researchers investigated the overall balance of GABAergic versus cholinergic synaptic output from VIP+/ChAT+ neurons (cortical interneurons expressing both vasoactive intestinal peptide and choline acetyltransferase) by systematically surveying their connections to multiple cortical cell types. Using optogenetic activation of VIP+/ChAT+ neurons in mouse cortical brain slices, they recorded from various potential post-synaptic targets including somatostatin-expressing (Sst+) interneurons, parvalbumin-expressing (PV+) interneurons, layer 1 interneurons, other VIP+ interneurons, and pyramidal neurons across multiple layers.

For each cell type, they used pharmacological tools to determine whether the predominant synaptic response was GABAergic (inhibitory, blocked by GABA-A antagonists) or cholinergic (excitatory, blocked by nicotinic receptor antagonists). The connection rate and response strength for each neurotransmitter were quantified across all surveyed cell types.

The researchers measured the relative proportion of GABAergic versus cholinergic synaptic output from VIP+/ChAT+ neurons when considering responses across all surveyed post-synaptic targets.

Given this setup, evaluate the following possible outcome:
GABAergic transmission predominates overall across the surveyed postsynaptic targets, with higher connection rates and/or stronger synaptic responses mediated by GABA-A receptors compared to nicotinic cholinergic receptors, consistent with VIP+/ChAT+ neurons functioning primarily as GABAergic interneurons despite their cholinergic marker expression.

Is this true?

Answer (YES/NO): YES